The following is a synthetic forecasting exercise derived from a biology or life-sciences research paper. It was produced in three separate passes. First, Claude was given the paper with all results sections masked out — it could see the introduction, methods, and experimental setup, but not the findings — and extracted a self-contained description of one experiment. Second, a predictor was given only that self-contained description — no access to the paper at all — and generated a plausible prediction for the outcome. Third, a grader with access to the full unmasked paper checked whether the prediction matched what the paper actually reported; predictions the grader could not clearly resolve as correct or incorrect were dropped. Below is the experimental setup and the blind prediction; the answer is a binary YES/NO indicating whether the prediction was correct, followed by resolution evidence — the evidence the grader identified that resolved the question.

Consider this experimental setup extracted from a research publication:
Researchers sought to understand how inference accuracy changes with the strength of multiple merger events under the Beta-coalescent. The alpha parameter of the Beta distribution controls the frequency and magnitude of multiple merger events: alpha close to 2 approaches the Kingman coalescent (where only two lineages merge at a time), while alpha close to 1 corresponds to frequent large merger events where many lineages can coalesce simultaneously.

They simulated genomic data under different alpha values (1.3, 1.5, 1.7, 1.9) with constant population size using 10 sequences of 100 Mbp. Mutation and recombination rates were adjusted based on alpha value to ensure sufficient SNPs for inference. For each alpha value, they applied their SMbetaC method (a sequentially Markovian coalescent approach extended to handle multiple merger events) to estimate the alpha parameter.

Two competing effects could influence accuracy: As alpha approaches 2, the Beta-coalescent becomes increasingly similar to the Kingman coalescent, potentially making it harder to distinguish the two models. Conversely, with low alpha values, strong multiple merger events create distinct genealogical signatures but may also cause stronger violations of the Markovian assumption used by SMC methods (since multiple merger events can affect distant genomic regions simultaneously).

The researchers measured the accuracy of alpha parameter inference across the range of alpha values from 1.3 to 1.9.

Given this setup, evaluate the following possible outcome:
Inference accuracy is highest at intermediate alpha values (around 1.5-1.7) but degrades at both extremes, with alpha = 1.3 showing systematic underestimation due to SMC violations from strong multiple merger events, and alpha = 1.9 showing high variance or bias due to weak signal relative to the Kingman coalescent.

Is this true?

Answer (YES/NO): NO